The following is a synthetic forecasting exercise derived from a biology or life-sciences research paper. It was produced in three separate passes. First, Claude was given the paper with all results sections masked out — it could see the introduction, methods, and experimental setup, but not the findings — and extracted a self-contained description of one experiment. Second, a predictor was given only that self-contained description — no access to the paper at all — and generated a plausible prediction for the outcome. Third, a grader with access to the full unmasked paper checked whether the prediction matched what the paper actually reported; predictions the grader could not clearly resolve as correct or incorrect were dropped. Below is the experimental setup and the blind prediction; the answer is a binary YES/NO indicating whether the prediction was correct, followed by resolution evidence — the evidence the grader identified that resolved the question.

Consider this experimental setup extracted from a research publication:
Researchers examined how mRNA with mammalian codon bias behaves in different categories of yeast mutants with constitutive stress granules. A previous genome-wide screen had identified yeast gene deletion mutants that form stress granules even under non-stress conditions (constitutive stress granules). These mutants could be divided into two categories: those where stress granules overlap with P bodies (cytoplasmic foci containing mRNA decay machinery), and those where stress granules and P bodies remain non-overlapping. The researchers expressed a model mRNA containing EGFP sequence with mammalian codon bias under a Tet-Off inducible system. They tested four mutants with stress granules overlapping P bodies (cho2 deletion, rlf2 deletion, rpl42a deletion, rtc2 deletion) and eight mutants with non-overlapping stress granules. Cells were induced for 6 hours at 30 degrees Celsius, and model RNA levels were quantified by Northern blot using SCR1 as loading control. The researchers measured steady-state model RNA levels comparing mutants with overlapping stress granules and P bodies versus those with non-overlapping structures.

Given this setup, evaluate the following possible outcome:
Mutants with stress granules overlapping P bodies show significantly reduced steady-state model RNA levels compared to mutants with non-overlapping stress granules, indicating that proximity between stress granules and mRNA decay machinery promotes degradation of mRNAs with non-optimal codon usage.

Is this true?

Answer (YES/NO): NO